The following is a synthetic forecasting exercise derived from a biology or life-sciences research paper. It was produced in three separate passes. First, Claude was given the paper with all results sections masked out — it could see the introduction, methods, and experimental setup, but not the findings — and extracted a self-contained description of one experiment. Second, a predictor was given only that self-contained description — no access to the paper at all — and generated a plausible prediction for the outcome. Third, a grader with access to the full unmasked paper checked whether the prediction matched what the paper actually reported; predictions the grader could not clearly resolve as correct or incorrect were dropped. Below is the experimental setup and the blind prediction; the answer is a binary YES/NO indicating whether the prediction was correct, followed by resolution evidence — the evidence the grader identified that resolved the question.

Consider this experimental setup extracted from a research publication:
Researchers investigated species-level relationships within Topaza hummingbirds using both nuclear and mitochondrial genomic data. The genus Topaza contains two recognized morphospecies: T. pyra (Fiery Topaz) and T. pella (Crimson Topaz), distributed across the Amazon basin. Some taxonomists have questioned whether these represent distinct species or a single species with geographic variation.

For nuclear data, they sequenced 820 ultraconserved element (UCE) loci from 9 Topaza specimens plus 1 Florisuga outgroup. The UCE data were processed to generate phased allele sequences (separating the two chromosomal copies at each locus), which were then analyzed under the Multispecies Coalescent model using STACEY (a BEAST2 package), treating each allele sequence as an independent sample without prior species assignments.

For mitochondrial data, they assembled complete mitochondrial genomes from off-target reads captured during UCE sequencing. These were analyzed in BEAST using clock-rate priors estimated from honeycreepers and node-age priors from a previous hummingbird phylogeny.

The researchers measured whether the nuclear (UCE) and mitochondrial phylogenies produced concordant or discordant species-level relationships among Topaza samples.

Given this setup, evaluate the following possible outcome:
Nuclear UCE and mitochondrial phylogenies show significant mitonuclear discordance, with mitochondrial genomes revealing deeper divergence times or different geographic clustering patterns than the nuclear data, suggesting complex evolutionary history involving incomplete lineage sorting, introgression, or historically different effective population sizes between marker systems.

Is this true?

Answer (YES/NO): YES